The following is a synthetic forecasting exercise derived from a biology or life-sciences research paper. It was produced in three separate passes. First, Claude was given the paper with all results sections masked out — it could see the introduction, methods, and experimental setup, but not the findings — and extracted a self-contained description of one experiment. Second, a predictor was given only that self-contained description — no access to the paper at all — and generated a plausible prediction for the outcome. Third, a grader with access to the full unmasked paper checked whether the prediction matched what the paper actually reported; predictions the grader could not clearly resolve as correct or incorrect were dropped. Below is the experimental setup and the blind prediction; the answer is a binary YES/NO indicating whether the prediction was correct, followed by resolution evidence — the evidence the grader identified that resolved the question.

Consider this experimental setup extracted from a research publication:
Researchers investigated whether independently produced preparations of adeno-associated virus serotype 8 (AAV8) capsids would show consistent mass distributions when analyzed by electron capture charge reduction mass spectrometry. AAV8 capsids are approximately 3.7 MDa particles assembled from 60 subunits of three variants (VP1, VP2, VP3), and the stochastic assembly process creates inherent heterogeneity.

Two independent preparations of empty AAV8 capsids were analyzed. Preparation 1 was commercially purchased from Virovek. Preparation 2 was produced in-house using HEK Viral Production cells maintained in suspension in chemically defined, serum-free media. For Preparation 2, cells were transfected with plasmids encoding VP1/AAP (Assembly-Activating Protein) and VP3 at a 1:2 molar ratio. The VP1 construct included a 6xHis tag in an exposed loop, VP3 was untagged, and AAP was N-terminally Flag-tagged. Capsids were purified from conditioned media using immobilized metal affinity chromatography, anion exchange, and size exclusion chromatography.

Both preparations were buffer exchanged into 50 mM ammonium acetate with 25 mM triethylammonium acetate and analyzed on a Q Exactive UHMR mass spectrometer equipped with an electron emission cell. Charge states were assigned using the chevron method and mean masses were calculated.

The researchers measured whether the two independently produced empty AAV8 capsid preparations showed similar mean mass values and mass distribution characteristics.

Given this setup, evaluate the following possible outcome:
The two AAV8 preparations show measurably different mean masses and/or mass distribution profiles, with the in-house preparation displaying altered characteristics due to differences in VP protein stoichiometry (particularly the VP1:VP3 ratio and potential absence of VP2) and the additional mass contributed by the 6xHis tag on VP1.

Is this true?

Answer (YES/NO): YES